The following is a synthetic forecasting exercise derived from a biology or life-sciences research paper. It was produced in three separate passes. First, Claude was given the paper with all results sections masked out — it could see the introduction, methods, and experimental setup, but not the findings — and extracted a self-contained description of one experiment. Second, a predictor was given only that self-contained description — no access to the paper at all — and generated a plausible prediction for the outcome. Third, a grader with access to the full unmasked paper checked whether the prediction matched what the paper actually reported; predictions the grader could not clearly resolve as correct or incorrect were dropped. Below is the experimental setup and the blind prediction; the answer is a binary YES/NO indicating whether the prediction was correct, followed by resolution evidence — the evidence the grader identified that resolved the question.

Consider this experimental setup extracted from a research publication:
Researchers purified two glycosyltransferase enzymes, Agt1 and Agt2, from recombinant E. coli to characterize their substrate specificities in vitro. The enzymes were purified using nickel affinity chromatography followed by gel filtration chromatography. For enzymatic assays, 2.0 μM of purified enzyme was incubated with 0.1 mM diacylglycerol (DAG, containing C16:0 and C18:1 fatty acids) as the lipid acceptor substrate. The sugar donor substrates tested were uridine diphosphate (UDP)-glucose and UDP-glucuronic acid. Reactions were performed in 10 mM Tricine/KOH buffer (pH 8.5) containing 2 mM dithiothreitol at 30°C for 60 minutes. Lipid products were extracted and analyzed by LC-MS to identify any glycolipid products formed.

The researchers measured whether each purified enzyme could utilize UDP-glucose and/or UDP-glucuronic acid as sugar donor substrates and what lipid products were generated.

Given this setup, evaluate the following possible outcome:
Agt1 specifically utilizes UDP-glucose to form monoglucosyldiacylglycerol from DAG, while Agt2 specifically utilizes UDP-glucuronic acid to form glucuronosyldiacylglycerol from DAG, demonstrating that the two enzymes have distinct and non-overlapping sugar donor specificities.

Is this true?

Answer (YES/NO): NO